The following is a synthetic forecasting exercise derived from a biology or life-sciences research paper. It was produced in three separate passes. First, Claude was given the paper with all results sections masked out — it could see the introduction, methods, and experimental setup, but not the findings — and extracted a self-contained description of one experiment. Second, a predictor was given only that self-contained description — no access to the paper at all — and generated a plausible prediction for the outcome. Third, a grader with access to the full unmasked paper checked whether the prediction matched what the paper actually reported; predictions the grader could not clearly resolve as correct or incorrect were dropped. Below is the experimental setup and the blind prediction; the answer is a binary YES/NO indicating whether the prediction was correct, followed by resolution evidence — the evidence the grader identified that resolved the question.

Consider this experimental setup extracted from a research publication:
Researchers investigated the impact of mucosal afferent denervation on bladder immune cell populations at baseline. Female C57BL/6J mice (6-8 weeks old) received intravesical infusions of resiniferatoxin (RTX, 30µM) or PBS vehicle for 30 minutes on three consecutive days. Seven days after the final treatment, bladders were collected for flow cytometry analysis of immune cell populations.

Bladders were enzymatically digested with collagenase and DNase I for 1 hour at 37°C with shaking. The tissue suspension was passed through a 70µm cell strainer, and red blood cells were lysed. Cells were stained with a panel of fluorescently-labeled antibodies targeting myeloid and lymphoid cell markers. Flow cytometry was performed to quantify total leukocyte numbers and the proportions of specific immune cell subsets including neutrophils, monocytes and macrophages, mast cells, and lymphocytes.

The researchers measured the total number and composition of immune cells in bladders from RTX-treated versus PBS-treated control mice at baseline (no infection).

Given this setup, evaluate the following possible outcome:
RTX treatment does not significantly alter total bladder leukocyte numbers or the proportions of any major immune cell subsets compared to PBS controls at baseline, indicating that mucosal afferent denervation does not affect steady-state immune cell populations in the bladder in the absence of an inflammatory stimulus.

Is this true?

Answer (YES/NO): YES